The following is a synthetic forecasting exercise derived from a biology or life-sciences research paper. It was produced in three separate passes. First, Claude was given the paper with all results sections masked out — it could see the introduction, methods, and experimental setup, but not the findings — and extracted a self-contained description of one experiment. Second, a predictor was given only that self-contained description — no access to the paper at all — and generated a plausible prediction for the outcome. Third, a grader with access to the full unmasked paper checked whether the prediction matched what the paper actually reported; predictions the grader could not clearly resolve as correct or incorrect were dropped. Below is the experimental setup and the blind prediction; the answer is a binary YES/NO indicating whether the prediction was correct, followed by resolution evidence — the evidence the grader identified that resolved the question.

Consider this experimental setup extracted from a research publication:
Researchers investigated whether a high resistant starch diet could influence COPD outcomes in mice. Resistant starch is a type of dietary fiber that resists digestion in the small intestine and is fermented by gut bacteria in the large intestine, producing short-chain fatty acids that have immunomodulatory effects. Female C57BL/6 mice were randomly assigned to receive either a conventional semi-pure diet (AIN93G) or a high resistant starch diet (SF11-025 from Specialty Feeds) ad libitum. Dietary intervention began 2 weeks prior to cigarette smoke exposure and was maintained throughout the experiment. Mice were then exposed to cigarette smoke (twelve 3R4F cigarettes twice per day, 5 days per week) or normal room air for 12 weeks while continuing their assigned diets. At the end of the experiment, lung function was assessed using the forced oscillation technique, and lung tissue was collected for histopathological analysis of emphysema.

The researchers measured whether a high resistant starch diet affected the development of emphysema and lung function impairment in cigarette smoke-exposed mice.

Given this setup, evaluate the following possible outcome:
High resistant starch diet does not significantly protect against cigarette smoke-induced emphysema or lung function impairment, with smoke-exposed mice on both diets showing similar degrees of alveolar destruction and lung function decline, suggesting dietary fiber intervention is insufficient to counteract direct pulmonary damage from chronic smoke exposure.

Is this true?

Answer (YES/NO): NO